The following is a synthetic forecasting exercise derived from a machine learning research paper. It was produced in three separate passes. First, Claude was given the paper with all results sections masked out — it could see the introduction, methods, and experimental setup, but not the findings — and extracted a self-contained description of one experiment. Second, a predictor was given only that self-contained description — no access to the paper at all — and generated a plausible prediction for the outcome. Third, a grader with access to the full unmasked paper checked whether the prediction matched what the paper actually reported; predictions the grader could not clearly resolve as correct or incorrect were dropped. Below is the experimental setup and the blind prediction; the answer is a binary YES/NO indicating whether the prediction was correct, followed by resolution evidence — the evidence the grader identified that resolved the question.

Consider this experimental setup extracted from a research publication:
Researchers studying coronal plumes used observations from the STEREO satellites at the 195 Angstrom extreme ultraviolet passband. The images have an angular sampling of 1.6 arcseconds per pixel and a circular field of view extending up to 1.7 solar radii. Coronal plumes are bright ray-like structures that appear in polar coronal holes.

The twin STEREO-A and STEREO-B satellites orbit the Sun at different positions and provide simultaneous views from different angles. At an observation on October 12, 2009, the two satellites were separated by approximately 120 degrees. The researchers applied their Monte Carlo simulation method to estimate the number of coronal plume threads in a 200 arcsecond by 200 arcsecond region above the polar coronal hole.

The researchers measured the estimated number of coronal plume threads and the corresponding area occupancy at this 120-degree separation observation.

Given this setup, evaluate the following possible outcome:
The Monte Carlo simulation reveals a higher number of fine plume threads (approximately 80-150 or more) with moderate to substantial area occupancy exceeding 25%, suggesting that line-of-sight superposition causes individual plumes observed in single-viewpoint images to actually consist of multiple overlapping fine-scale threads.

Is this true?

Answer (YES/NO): NO